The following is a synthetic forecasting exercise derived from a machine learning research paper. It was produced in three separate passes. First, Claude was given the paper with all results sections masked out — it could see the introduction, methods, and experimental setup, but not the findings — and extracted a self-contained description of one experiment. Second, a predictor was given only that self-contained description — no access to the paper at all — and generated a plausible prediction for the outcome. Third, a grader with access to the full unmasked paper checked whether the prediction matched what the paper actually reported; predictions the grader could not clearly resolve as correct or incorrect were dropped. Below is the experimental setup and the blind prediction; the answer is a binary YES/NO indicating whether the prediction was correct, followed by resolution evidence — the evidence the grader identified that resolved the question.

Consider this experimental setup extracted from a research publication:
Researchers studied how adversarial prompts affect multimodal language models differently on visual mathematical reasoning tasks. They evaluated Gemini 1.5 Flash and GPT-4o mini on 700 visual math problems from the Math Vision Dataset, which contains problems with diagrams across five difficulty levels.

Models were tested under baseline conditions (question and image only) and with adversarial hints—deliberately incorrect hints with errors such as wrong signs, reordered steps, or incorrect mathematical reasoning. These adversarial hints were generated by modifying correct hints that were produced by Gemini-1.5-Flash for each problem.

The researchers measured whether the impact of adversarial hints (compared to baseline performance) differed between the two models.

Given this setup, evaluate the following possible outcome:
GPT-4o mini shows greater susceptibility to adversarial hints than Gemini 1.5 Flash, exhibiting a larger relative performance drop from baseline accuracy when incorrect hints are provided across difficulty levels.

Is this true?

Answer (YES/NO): NO